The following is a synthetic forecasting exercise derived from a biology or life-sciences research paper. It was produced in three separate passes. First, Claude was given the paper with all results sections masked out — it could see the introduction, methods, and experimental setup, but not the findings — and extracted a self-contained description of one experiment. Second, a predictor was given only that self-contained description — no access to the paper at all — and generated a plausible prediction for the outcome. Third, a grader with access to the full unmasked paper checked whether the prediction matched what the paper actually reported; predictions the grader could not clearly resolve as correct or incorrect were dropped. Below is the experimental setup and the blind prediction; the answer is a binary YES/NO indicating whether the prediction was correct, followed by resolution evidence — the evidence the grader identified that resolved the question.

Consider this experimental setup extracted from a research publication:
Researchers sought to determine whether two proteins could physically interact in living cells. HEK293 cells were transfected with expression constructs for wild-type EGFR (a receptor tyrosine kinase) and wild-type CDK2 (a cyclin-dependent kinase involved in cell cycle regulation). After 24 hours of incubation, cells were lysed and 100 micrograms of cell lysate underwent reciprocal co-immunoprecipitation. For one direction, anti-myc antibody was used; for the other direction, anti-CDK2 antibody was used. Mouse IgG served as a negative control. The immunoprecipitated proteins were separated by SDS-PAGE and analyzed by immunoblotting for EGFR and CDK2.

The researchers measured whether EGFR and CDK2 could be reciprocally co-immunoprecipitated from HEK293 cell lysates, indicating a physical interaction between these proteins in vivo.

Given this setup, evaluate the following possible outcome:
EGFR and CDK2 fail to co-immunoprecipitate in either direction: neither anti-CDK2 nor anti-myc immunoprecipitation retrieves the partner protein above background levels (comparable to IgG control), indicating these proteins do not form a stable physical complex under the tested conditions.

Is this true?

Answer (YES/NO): NO